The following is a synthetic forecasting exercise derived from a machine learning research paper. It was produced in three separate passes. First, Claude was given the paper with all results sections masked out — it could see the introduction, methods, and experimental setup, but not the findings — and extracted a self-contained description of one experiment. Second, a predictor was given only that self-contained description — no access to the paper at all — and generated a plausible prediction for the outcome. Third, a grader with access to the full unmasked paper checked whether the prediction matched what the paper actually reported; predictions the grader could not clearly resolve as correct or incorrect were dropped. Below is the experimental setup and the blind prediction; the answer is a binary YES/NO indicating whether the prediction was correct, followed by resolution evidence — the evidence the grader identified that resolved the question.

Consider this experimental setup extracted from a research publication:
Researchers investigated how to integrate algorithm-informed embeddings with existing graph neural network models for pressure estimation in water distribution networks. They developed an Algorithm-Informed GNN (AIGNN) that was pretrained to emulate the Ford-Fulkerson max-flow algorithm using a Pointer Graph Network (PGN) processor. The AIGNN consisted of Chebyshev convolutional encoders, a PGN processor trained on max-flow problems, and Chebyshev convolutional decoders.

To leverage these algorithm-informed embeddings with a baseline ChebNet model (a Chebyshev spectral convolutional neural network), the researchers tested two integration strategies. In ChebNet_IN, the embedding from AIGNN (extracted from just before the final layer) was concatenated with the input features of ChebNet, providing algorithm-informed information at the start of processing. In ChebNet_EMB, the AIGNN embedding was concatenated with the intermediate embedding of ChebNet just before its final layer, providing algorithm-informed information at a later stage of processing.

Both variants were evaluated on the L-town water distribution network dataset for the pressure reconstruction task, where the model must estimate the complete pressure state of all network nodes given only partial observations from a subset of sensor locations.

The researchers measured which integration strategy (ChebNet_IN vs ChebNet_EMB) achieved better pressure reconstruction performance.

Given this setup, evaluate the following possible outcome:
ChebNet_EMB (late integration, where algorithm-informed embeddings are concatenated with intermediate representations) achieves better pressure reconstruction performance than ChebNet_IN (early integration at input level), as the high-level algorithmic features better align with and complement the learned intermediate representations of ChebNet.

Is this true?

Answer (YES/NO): YES